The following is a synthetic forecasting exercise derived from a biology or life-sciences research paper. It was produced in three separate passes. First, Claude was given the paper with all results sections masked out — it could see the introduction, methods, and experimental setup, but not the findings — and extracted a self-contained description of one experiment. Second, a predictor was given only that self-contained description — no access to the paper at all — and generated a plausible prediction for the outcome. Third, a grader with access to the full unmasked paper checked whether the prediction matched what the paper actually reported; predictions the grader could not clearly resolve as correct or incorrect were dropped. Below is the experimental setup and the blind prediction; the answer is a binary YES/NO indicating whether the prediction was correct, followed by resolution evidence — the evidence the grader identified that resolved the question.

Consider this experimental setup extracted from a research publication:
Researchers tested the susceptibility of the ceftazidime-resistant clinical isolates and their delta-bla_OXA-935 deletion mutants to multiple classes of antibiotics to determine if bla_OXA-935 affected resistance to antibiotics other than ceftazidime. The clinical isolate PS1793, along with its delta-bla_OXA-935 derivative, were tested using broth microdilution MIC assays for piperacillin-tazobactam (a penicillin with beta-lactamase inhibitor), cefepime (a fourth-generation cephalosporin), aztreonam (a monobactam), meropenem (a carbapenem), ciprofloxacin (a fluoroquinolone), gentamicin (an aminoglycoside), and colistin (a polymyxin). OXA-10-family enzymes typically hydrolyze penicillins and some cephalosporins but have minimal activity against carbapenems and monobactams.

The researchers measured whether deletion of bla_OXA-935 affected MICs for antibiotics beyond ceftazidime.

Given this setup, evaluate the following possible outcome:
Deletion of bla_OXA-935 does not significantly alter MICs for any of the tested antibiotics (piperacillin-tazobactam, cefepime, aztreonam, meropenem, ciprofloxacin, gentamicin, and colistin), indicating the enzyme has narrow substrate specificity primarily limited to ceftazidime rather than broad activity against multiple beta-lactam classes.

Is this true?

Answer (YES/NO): NO